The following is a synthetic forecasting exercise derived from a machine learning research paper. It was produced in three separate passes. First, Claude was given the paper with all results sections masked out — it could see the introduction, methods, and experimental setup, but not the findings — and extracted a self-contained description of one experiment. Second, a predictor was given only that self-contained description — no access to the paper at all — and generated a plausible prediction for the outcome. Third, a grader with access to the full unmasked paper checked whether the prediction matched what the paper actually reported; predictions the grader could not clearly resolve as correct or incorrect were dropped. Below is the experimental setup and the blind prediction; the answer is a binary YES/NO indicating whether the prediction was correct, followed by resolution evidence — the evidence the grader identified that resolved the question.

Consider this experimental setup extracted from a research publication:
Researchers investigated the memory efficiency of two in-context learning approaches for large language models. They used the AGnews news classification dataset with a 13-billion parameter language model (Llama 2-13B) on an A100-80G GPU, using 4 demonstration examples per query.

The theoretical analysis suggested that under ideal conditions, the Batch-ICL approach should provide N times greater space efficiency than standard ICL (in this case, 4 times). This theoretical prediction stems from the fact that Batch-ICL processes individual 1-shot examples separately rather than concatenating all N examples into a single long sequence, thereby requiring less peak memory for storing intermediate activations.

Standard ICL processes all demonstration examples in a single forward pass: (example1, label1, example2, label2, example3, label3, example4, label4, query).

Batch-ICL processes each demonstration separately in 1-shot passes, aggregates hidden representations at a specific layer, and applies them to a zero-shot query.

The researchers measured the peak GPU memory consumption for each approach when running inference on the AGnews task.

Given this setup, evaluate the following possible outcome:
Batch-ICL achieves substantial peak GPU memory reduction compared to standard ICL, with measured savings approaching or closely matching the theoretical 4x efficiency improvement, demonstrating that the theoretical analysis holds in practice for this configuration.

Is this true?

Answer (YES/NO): NO